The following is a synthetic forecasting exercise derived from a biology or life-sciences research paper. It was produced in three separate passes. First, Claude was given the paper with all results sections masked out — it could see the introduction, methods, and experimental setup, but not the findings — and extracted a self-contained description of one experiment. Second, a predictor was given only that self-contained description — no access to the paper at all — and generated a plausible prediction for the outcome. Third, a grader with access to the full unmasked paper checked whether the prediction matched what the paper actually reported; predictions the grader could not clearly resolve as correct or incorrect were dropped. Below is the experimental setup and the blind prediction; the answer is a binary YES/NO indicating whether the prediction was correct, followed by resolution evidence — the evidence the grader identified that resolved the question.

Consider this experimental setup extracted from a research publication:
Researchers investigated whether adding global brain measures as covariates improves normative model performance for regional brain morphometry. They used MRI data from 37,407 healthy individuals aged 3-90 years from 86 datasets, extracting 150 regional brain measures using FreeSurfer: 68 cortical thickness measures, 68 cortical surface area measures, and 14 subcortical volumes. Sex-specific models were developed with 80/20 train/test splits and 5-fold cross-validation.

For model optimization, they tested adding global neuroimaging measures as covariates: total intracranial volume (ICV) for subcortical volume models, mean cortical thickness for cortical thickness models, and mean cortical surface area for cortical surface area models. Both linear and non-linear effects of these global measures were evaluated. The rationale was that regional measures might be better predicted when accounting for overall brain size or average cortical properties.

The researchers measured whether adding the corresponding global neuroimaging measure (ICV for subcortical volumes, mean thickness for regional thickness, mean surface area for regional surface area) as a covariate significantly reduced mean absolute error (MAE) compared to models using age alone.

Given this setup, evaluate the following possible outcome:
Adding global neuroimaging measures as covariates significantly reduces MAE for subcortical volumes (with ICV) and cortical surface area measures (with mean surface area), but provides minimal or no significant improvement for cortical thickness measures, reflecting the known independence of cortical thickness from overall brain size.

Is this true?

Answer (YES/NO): NO